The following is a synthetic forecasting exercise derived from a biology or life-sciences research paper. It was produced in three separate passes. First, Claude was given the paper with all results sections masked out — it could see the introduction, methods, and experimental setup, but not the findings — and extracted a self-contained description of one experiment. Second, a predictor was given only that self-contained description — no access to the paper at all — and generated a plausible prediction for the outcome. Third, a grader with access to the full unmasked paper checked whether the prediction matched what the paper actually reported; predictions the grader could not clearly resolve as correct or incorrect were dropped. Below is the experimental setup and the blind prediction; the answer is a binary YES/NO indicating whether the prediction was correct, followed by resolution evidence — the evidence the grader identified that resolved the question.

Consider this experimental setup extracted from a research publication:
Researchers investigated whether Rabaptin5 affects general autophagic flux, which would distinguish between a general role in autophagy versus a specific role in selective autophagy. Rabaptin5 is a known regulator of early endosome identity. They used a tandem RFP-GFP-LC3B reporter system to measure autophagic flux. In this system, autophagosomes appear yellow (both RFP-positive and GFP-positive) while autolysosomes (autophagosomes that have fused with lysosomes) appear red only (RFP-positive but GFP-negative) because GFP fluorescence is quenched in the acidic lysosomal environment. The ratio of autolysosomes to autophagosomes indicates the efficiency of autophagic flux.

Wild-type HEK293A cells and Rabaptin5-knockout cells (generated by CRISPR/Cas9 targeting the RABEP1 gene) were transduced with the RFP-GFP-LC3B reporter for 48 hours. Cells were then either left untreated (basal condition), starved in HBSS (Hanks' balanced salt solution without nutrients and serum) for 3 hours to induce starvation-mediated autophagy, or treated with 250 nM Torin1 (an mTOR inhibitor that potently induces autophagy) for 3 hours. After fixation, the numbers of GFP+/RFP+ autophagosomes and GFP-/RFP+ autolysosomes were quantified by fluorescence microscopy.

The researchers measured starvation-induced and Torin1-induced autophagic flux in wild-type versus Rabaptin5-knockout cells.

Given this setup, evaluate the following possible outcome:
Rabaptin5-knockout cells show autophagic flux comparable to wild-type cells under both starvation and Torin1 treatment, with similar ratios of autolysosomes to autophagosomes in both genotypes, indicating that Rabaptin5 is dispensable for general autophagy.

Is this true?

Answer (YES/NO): YES